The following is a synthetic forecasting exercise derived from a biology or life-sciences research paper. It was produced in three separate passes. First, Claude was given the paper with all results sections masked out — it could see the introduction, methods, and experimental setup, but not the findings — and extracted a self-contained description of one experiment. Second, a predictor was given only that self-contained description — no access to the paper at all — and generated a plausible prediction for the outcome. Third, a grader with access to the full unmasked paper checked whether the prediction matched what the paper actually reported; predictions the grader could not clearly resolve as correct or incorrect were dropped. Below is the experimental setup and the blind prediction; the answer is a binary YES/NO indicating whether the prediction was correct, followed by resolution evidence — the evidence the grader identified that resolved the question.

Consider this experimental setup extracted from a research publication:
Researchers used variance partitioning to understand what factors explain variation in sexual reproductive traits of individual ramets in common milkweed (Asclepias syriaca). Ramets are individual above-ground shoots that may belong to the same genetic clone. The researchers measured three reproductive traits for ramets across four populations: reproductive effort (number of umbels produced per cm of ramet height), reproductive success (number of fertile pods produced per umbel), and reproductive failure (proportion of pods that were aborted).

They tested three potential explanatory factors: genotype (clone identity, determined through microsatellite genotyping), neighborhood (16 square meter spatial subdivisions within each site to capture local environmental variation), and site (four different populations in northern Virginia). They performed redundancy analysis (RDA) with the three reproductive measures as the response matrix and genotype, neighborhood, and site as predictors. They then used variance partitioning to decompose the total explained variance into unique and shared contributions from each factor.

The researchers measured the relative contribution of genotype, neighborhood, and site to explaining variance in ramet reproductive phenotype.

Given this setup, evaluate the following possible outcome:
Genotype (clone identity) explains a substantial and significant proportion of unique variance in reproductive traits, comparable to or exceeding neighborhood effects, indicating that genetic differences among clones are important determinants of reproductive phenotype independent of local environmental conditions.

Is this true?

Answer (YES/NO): NO